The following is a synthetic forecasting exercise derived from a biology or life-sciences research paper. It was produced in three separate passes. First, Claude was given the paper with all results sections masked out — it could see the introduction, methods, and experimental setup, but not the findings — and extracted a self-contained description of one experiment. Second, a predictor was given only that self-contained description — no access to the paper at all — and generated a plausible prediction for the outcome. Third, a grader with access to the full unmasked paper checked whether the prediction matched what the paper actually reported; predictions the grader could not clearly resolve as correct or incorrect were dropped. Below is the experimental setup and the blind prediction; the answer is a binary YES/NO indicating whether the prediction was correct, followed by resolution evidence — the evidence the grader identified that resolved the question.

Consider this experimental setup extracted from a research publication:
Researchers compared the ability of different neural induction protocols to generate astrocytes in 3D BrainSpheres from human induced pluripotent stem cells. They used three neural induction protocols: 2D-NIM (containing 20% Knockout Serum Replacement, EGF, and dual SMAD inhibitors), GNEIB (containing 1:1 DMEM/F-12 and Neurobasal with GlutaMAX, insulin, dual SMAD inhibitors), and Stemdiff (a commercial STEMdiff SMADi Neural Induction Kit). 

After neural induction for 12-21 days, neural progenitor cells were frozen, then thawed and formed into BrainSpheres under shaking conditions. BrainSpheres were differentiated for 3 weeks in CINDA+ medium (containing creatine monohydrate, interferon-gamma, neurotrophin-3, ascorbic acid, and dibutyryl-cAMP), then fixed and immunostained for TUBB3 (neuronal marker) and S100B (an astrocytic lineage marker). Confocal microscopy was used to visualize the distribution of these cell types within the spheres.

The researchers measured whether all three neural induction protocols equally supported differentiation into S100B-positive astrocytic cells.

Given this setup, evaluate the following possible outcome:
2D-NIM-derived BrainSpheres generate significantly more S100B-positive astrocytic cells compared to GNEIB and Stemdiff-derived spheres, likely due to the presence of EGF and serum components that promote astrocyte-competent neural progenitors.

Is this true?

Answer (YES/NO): YES